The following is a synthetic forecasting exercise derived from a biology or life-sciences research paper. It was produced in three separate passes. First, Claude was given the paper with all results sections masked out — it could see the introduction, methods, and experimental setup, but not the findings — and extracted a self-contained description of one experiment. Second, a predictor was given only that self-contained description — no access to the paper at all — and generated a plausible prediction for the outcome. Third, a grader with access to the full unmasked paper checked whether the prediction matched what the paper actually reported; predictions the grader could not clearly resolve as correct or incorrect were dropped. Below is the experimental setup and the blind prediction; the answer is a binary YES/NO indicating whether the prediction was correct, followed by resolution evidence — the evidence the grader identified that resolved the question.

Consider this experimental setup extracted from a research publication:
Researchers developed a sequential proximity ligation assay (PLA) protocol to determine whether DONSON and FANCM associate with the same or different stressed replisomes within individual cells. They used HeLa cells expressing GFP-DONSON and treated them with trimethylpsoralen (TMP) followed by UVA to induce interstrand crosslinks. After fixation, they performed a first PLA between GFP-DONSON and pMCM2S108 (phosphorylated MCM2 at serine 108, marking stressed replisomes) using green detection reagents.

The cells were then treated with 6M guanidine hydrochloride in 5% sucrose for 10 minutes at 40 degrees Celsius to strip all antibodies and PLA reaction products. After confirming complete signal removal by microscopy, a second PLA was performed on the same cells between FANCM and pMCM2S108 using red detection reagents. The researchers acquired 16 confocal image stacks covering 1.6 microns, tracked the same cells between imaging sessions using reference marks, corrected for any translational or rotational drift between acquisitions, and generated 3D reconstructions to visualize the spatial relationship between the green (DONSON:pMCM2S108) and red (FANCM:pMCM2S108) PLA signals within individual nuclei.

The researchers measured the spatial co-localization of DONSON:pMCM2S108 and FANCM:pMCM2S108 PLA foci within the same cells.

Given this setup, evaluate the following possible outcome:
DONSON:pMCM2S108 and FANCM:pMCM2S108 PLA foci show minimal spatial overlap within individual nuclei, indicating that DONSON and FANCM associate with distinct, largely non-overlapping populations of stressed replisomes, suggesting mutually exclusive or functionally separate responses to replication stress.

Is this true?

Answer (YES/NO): YES